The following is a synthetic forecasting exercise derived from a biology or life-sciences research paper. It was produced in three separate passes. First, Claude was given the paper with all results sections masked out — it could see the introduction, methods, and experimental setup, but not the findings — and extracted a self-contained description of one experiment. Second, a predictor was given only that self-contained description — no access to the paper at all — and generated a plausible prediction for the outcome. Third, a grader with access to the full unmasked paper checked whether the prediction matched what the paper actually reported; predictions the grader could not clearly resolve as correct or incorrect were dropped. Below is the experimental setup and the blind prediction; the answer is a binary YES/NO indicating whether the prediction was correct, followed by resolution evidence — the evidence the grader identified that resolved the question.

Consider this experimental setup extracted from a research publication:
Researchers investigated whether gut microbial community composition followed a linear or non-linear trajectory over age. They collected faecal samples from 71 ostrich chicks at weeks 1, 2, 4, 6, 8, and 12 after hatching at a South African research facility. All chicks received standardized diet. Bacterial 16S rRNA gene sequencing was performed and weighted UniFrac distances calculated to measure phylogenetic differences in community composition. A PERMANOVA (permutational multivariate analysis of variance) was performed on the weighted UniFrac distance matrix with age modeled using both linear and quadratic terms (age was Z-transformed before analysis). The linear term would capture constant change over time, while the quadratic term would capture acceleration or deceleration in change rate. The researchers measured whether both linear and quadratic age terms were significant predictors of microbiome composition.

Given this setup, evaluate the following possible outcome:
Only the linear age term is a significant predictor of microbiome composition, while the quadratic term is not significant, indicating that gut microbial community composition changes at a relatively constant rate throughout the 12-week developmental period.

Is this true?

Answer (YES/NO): NO